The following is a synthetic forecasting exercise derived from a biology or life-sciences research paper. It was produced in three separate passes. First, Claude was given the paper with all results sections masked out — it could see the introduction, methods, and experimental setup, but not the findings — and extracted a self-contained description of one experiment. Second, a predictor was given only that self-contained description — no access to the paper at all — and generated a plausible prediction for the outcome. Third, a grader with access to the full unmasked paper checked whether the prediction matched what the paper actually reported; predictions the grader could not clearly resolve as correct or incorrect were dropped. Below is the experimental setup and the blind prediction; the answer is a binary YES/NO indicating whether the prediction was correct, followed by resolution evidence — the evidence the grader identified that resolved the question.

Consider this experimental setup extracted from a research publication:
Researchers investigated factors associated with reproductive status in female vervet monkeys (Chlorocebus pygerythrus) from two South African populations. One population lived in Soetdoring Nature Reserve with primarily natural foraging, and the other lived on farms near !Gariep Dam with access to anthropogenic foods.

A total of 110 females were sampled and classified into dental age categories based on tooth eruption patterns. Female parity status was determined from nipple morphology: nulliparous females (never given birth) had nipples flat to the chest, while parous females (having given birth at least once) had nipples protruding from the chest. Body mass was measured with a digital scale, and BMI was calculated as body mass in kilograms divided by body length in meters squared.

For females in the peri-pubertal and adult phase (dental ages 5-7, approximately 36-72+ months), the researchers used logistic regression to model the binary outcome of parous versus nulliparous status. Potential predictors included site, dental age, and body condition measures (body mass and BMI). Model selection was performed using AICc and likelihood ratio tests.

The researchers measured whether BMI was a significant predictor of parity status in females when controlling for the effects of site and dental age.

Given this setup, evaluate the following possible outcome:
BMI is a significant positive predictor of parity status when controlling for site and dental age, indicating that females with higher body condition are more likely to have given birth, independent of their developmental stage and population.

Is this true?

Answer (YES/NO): NO